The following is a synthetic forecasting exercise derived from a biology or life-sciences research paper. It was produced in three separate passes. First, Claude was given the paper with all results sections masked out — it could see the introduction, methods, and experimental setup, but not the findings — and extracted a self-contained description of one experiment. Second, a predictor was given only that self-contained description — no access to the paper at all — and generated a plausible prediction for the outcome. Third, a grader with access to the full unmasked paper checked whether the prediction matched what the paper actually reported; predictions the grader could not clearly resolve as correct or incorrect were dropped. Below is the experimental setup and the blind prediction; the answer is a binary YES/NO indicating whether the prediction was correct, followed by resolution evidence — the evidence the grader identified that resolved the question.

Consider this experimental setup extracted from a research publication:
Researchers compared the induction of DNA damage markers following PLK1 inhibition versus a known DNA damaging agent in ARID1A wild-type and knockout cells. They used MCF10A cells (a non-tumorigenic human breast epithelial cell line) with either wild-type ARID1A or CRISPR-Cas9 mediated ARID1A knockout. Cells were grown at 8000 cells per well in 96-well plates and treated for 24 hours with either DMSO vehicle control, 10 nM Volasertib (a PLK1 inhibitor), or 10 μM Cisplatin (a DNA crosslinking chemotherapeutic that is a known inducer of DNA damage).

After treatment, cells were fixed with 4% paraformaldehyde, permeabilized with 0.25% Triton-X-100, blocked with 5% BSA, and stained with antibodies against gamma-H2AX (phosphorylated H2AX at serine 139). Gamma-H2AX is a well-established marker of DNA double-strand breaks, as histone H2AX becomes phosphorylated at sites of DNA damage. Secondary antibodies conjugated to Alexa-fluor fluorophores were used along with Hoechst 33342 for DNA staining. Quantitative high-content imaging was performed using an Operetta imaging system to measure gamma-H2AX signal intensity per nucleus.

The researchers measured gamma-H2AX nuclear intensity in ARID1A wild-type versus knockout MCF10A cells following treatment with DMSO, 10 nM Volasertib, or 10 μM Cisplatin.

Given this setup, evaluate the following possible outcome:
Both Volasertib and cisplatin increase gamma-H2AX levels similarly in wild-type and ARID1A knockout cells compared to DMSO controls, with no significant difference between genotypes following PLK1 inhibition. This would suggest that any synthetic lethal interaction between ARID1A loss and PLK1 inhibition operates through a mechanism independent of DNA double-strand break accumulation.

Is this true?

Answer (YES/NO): NO